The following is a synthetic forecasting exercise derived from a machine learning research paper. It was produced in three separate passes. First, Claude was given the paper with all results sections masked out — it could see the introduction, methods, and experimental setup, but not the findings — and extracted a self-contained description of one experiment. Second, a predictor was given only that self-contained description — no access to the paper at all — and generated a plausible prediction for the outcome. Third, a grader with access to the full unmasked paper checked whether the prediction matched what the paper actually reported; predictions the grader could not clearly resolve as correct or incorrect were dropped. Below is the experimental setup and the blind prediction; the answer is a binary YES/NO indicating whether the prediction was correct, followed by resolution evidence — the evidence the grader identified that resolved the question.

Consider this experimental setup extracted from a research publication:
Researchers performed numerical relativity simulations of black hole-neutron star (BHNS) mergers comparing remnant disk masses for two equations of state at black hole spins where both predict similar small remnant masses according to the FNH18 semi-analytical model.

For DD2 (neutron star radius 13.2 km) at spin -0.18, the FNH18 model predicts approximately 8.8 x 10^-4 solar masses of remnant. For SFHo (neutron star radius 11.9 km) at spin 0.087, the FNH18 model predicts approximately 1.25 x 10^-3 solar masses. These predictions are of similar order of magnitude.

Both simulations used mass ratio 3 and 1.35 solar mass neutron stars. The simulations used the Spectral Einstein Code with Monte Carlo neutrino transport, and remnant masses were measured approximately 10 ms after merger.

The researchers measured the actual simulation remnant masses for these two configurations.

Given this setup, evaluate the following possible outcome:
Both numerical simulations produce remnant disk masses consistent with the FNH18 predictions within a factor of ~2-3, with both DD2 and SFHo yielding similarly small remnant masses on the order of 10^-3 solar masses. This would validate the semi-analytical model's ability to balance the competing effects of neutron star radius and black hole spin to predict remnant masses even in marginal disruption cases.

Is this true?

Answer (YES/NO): NO